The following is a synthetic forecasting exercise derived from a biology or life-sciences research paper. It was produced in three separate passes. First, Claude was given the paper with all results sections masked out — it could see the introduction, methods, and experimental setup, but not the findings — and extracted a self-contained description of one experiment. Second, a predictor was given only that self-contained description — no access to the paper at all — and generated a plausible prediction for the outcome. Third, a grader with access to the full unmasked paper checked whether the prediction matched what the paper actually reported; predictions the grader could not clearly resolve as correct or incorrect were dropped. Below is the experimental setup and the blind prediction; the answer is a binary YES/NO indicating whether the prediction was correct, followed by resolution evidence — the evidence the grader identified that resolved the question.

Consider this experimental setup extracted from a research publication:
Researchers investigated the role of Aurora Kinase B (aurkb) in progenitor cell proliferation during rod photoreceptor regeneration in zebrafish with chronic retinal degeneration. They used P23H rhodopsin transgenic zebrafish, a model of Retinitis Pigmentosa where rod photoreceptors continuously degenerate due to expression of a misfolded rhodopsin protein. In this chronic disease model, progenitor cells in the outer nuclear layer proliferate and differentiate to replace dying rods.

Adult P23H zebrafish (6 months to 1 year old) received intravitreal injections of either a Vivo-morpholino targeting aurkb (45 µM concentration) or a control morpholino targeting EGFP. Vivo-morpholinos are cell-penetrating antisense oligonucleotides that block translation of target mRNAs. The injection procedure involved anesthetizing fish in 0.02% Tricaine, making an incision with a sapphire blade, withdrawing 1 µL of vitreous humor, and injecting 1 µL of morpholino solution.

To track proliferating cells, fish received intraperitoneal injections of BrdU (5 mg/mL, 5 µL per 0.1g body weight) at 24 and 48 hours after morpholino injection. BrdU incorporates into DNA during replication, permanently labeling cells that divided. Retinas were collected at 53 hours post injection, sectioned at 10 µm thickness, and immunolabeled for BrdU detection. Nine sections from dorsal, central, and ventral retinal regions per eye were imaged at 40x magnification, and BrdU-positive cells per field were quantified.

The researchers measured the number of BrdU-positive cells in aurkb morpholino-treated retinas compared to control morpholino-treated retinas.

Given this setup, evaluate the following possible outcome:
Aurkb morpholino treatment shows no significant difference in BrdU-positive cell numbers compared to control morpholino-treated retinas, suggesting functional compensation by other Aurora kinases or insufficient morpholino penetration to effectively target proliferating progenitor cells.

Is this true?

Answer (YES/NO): NO